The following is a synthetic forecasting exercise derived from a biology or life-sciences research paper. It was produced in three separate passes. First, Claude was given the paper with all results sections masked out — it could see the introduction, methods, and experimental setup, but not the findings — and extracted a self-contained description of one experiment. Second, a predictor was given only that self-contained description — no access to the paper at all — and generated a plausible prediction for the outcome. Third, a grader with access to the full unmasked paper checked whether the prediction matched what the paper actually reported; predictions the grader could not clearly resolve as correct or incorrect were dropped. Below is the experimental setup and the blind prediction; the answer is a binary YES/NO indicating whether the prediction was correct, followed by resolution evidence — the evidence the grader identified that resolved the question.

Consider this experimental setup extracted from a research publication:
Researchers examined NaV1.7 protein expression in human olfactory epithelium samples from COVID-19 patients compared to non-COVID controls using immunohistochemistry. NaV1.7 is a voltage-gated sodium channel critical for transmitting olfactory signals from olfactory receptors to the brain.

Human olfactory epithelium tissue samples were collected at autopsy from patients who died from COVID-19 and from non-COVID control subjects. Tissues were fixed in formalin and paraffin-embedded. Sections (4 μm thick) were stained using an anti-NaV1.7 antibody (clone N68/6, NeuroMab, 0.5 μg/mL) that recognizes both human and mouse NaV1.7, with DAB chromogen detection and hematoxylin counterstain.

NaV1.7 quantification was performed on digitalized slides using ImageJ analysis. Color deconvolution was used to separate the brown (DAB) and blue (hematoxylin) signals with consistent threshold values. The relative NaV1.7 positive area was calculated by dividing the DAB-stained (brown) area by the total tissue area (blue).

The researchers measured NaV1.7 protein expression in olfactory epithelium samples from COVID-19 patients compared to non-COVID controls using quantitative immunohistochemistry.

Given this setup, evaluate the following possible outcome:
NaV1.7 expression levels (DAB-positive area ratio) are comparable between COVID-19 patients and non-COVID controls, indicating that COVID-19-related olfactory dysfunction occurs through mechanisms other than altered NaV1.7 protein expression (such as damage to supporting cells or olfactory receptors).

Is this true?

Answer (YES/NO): NO